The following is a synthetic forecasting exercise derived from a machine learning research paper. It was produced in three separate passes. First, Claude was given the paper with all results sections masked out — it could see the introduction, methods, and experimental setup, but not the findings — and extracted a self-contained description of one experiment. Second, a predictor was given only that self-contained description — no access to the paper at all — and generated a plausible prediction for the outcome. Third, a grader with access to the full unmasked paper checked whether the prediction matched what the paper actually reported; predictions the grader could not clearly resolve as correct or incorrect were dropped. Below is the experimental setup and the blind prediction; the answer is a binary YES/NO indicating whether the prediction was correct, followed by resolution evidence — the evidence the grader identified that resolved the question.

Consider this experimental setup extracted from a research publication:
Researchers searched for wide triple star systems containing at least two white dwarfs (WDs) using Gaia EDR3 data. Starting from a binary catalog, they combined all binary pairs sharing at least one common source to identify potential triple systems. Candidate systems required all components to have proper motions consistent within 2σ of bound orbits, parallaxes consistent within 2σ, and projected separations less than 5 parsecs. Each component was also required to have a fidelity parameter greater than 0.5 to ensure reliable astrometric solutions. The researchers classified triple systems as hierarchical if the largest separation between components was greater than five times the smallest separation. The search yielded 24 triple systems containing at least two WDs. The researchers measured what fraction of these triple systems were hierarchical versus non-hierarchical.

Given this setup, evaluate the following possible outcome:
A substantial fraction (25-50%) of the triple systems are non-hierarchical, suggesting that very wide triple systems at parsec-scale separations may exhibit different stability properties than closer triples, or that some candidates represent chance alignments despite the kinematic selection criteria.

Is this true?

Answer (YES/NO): NO